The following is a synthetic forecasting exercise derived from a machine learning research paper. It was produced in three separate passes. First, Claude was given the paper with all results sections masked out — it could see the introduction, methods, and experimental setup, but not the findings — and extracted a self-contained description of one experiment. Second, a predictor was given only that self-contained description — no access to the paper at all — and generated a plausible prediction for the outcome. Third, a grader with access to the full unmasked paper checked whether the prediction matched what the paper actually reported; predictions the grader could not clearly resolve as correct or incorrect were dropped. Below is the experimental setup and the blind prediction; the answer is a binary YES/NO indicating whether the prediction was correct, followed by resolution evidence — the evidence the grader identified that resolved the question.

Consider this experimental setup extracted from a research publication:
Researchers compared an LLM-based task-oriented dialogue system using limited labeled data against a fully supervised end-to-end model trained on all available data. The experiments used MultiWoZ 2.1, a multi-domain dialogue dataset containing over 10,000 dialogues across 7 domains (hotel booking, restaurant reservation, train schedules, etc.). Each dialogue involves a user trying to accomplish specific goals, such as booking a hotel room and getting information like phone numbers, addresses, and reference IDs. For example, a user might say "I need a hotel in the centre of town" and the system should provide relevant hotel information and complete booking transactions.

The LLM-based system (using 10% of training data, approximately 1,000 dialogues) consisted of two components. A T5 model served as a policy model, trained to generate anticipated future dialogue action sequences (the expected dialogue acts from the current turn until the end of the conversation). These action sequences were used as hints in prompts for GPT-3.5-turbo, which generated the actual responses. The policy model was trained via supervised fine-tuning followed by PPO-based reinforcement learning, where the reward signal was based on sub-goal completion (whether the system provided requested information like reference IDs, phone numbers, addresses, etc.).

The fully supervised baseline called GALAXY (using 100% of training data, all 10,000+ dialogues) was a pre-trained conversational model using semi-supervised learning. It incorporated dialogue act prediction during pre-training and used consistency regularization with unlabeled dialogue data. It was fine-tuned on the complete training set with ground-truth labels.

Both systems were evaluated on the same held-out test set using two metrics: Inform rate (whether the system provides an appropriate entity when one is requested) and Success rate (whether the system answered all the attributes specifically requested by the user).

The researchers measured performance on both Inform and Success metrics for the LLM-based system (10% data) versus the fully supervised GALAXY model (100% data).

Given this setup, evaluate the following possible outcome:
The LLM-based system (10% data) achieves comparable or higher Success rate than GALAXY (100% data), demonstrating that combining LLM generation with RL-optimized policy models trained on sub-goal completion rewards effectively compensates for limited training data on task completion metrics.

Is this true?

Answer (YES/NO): YES